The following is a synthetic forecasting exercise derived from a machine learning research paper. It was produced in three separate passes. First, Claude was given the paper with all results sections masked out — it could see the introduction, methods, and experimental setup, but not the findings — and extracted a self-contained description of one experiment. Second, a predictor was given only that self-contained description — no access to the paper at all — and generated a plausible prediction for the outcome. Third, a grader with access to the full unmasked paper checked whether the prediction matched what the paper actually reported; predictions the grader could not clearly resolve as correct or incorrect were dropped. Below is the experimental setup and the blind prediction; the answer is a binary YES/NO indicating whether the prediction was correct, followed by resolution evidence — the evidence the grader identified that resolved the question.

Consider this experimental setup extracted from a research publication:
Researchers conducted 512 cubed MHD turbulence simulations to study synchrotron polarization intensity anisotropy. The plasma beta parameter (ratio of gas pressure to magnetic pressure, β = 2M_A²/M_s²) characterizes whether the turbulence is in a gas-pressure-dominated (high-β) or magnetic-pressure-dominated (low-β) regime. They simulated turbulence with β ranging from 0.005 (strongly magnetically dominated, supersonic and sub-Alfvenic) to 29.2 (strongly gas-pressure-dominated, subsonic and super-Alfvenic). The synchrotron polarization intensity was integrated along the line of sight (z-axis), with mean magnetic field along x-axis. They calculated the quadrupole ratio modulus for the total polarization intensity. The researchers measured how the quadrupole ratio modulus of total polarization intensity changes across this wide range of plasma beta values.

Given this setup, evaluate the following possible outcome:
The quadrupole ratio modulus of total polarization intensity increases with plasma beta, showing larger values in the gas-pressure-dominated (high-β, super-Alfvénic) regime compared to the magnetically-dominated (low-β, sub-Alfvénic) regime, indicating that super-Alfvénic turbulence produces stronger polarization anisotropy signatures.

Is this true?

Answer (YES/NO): NO